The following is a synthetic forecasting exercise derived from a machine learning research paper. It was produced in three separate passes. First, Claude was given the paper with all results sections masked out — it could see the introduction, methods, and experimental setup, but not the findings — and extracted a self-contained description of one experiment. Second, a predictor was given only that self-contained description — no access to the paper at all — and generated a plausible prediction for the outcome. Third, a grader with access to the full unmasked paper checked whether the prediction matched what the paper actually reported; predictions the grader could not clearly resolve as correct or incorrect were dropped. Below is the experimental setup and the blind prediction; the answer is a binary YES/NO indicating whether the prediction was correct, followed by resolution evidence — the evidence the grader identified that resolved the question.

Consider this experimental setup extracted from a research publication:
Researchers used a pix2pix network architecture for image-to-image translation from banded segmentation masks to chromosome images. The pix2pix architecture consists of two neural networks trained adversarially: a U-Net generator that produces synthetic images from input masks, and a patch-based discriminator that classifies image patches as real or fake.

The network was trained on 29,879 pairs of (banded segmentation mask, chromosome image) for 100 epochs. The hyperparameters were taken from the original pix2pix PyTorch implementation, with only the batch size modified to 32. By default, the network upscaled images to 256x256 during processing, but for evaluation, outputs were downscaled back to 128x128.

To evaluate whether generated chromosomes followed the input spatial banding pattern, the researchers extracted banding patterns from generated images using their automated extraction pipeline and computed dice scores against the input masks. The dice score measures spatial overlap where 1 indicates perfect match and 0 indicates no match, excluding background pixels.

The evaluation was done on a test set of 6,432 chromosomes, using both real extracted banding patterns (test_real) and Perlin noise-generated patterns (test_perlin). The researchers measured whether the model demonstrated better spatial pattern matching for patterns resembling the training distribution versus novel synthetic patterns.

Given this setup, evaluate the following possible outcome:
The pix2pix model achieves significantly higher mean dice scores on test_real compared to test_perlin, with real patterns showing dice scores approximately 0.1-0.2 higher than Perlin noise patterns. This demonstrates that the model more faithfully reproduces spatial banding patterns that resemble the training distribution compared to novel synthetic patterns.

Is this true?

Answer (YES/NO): YES